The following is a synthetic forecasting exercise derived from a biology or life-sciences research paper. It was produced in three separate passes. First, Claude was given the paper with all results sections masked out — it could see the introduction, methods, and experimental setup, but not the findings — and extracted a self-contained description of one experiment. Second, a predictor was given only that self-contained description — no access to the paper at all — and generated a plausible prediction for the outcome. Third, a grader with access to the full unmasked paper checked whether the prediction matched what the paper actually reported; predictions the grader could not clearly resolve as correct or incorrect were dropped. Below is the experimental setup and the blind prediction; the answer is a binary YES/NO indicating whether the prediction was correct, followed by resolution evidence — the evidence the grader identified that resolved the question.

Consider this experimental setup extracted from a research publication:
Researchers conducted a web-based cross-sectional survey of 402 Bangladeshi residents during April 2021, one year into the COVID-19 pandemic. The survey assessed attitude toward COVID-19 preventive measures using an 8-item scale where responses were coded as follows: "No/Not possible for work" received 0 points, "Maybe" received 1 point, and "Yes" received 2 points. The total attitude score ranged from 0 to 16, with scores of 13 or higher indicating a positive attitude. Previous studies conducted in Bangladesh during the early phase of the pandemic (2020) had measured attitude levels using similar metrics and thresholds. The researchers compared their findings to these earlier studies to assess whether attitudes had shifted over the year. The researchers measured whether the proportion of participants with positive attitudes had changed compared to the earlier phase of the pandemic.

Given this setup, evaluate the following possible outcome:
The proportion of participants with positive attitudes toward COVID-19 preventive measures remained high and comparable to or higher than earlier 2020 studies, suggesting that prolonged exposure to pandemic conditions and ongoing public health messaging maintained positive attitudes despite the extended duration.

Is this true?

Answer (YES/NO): NO